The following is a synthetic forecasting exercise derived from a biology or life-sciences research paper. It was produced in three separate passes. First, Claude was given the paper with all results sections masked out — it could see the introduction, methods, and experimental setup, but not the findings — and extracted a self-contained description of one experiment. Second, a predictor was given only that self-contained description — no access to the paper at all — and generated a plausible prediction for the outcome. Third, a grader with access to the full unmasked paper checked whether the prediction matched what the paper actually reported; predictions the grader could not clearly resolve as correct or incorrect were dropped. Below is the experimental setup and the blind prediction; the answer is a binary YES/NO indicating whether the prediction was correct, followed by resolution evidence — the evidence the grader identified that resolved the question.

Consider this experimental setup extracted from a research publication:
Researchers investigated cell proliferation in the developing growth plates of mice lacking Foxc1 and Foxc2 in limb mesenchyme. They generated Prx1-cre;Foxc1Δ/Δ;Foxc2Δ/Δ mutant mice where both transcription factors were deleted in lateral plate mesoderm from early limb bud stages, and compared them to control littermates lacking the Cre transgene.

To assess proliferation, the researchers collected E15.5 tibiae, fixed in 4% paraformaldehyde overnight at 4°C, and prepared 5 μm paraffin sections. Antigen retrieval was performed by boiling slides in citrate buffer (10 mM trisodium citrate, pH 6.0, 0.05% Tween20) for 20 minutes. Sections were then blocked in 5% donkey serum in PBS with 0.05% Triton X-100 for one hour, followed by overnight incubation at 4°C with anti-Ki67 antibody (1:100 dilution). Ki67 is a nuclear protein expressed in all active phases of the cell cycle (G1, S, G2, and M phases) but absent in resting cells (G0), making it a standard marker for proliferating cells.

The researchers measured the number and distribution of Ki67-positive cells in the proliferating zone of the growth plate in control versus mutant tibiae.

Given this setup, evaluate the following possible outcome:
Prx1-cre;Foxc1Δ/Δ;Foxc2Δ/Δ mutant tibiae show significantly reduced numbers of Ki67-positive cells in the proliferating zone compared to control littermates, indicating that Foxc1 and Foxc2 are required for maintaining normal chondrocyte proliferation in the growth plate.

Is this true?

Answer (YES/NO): NO